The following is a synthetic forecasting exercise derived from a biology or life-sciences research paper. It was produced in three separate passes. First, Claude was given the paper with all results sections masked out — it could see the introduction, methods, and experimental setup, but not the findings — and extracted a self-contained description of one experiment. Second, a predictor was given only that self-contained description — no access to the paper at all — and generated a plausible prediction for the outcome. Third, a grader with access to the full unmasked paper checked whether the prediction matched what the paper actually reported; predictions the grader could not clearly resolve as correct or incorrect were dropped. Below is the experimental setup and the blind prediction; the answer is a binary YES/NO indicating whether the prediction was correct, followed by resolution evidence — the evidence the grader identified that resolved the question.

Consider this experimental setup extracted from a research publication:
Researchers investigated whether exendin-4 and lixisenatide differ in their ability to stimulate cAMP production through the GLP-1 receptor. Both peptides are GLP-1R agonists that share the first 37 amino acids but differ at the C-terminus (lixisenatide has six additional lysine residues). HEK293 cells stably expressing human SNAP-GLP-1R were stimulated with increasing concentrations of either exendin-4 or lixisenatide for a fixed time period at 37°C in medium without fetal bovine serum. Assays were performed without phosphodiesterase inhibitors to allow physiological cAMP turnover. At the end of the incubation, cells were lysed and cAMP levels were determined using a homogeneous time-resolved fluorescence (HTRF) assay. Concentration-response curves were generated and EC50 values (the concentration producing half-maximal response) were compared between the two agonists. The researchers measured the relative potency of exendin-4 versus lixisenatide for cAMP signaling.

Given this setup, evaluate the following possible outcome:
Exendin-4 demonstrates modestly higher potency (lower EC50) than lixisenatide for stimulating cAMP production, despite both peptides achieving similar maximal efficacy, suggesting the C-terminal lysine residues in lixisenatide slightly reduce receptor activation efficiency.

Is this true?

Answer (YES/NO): NO